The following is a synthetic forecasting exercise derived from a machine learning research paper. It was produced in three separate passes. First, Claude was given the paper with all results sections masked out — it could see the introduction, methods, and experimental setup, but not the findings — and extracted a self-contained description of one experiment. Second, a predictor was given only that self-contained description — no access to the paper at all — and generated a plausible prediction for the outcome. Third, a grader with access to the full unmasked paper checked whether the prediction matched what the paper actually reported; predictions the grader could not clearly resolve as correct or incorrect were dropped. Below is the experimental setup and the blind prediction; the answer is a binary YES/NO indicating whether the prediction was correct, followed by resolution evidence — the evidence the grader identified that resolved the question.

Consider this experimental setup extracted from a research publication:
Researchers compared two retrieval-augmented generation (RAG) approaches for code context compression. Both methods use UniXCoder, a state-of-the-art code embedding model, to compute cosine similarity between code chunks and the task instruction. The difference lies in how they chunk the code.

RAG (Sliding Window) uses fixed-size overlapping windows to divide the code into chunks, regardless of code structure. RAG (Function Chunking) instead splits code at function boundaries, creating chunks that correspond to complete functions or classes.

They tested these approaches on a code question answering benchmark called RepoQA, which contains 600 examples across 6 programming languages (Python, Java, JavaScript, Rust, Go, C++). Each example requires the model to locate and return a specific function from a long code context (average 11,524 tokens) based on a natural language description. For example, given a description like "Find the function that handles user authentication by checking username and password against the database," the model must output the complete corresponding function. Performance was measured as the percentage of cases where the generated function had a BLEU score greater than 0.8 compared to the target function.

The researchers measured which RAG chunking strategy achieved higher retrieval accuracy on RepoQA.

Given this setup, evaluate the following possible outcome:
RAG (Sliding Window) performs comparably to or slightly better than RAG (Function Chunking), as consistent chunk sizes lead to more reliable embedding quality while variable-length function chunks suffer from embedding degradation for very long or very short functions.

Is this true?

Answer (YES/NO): NO